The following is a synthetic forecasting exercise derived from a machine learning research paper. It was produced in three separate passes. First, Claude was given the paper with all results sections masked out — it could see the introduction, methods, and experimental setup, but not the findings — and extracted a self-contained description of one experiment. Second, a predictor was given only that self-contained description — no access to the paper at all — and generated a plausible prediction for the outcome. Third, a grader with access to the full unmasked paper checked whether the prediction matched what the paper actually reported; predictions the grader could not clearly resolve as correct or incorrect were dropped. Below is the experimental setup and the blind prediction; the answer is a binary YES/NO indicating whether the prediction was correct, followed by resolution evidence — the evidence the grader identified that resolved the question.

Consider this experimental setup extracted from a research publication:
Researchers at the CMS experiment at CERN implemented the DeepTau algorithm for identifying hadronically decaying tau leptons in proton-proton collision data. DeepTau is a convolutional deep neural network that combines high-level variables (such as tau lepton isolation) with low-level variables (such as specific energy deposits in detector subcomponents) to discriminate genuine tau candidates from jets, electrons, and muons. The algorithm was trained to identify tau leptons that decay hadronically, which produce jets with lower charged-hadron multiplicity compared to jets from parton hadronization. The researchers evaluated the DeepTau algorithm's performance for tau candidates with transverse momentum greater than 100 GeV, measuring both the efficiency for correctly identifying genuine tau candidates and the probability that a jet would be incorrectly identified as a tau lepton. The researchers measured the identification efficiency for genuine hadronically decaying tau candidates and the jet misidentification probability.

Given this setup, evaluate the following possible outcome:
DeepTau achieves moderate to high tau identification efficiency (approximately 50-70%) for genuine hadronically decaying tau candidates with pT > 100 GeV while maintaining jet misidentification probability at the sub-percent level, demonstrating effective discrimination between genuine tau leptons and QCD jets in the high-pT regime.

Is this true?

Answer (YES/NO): NO